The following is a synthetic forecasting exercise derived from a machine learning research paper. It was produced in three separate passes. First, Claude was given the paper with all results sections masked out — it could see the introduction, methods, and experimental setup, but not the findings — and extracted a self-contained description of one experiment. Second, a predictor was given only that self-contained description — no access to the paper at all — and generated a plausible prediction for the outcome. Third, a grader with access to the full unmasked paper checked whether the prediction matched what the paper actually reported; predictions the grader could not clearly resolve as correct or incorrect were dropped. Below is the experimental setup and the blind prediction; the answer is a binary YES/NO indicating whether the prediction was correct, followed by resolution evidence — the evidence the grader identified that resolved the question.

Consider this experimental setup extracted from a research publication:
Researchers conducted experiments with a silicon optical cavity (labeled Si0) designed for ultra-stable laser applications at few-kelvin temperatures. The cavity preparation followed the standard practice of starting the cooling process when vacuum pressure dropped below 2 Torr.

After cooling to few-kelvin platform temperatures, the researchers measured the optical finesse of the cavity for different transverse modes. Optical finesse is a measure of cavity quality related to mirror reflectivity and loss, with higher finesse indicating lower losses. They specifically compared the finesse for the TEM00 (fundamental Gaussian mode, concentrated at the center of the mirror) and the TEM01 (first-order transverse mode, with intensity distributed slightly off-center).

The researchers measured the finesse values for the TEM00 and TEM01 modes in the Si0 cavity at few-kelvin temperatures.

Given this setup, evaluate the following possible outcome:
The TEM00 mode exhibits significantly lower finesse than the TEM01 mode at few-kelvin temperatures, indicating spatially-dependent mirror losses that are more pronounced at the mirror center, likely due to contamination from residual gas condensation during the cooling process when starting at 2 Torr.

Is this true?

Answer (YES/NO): YES